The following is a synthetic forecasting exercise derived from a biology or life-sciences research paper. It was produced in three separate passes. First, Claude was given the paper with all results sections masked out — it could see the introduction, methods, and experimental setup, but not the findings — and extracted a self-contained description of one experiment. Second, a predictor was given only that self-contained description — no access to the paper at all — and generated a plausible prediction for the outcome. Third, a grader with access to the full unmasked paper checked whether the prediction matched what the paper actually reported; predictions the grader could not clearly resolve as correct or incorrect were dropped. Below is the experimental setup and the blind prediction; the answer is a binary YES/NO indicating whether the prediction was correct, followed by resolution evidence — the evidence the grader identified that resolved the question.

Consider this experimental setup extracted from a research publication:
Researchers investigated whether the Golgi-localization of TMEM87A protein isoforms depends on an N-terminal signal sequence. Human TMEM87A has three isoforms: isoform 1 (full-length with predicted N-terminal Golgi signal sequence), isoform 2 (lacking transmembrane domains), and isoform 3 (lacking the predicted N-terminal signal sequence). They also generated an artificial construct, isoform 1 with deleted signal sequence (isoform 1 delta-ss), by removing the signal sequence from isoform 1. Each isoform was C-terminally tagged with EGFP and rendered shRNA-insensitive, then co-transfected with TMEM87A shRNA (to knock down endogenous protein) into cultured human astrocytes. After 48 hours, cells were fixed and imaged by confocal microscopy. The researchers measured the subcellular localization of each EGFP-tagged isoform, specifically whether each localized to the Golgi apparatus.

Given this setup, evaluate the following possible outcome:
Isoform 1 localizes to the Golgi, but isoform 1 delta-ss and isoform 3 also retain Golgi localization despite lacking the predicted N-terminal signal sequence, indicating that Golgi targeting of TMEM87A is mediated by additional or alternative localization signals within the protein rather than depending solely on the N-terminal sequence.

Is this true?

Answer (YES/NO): NO